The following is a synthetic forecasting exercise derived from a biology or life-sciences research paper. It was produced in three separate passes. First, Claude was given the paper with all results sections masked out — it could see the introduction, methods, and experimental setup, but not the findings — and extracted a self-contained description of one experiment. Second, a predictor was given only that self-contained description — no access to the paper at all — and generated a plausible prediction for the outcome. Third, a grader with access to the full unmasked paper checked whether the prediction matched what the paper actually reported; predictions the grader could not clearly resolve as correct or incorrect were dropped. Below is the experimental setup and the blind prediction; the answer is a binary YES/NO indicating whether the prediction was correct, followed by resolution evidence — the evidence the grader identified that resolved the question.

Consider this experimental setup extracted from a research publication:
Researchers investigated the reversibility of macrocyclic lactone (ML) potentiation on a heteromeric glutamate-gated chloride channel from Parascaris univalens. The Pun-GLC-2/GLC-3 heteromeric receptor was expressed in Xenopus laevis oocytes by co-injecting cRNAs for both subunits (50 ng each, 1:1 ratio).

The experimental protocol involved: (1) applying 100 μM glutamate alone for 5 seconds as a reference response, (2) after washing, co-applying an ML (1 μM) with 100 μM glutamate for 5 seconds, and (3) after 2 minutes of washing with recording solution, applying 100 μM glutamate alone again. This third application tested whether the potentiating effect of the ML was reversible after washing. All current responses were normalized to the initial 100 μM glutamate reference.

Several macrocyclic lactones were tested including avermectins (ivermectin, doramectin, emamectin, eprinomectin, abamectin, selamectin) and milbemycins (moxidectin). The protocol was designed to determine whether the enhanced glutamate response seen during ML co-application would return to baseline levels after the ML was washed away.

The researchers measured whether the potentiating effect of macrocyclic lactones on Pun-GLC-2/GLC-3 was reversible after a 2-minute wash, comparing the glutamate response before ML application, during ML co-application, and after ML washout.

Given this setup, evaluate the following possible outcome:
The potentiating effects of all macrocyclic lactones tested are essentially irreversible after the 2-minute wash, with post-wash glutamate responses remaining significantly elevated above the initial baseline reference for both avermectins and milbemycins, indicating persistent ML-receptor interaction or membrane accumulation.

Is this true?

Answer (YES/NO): NO